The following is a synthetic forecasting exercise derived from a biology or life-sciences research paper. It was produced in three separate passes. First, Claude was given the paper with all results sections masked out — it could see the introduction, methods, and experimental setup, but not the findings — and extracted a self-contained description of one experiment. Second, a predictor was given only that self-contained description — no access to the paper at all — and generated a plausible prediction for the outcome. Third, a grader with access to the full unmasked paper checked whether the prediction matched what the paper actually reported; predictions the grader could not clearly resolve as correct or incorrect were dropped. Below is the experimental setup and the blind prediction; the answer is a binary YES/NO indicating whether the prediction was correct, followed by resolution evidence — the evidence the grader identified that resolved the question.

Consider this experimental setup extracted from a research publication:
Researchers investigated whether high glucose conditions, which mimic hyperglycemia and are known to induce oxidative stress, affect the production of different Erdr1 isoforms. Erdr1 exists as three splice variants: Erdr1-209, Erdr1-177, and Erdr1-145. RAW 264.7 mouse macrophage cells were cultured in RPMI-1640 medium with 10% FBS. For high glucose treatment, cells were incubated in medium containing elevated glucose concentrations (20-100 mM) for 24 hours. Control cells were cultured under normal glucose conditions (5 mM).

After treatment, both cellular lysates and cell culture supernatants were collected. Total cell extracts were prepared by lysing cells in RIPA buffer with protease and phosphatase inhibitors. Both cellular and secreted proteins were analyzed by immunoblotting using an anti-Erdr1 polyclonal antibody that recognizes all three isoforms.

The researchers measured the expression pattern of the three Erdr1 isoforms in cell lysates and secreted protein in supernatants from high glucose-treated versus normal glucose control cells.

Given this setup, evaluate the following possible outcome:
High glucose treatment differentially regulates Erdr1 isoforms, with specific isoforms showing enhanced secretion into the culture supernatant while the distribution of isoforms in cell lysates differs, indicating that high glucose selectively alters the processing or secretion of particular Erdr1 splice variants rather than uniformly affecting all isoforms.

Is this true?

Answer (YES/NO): YES